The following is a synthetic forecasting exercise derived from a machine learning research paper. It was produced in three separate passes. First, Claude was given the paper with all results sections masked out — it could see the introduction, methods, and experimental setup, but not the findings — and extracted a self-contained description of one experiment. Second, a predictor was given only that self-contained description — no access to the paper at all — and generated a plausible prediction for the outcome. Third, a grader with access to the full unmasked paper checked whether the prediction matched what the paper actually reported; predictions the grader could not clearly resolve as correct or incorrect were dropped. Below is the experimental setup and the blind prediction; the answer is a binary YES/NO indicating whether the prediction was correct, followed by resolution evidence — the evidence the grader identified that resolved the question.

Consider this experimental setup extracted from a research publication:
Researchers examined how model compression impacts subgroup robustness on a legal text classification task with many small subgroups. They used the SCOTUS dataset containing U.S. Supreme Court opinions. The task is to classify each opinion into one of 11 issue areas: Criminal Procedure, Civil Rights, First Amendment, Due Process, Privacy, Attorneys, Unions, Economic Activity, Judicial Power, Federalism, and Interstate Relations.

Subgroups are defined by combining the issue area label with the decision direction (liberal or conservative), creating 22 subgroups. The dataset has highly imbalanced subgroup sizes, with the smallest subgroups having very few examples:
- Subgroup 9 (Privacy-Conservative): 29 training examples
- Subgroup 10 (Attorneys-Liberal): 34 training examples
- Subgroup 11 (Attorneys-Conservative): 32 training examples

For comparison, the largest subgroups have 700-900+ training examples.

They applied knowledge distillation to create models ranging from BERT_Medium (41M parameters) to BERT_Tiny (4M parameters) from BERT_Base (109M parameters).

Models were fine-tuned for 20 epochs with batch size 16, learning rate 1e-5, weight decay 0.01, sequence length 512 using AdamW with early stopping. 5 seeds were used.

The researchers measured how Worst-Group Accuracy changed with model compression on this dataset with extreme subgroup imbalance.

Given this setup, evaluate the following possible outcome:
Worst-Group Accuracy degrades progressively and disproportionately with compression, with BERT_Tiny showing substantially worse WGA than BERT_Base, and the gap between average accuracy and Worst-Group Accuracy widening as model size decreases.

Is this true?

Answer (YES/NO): YES